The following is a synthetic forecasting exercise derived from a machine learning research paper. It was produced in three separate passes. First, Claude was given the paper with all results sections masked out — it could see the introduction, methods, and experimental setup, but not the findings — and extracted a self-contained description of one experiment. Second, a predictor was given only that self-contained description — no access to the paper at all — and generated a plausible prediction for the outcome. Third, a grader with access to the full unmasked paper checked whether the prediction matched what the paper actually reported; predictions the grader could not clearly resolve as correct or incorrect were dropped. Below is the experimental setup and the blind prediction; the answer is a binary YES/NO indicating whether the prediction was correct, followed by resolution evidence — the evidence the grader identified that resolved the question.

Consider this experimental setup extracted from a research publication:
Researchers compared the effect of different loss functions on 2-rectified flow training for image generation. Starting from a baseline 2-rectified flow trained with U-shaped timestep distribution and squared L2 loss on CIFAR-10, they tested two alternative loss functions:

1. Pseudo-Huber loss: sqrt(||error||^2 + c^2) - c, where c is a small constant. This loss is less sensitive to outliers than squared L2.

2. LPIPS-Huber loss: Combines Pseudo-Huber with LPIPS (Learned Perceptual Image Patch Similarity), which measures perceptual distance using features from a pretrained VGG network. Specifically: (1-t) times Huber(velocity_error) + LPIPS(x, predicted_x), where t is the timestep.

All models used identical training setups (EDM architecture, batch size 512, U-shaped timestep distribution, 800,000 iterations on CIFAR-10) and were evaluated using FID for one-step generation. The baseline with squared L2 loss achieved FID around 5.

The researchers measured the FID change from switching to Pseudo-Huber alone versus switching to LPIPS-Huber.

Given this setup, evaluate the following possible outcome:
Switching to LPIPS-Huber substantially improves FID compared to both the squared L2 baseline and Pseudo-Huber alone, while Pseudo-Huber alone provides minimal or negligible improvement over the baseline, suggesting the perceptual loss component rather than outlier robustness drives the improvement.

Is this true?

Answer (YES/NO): YES